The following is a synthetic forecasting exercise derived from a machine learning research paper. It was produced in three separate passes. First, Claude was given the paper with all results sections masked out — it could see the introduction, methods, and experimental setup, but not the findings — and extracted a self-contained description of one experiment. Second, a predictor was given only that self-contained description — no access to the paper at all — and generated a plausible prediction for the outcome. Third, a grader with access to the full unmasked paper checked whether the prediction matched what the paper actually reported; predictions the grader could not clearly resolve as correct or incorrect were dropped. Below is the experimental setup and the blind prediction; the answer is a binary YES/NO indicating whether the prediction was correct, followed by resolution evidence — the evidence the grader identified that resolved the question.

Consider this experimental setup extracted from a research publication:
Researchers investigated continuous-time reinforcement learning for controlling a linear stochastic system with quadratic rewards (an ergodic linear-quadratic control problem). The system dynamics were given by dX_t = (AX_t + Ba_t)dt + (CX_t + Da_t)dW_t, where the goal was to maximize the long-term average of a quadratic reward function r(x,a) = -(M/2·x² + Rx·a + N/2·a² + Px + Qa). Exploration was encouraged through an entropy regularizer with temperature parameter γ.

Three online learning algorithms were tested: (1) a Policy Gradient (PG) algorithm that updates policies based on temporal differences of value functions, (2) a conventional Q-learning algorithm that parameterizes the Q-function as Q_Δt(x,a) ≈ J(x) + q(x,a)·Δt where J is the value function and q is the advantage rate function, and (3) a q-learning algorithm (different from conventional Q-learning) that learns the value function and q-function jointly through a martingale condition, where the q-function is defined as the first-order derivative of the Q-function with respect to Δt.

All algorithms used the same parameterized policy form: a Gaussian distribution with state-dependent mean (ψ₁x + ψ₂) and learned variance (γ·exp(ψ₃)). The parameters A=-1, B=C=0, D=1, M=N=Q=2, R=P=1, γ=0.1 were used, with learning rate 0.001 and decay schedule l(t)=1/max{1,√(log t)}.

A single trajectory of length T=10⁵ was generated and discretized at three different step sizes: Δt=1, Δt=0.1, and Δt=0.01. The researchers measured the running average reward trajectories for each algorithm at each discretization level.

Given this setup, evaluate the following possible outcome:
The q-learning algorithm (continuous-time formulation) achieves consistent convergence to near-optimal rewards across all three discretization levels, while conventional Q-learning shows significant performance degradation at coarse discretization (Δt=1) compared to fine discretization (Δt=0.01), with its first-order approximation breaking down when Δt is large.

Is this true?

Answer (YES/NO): NO